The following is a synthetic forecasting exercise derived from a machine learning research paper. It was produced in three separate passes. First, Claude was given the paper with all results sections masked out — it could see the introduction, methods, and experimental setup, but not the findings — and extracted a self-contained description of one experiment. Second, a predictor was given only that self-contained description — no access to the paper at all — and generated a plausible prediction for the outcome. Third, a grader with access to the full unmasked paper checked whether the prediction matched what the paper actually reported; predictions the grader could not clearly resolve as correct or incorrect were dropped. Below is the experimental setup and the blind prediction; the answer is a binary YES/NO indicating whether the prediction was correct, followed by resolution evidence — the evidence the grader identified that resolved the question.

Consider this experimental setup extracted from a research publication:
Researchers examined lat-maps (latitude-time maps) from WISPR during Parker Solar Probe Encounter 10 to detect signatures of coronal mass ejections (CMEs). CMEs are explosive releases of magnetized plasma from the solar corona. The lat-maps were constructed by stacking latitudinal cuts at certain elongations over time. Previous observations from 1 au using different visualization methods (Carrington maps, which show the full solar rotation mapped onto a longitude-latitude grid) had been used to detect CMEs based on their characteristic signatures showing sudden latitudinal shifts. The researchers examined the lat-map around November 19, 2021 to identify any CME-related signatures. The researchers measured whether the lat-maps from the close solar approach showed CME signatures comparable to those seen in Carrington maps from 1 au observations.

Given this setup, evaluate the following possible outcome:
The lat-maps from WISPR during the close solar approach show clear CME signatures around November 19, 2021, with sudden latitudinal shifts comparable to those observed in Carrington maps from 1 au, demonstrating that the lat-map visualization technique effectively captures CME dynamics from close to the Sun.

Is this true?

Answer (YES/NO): YES